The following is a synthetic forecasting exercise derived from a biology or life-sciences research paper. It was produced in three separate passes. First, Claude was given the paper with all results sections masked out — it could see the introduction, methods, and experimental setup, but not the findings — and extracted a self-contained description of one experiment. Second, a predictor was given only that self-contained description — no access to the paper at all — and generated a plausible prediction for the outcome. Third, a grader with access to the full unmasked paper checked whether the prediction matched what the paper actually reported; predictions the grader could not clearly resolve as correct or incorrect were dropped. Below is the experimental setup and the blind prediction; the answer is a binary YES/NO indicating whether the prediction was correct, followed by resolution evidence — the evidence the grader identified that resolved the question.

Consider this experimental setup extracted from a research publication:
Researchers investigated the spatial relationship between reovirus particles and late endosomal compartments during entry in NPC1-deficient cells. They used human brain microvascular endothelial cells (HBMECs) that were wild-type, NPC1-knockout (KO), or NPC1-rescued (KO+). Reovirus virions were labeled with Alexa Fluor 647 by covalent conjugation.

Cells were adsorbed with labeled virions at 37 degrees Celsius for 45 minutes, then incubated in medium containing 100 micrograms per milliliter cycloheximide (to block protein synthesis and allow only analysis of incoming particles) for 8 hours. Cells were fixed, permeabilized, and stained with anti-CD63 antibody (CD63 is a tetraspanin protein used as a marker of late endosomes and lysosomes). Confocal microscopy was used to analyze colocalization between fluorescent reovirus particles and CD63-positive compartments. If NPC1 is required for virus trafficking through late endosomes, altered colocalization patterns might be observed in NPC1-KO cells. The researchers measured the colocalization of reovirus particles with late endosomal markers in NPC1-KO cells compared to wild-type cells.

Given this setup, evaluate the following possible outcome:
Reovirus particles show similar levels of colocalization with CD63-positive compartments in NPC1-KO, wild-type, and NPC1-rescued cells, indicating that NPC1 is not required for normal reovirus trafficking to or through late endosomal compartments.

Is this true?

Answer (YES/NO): NO